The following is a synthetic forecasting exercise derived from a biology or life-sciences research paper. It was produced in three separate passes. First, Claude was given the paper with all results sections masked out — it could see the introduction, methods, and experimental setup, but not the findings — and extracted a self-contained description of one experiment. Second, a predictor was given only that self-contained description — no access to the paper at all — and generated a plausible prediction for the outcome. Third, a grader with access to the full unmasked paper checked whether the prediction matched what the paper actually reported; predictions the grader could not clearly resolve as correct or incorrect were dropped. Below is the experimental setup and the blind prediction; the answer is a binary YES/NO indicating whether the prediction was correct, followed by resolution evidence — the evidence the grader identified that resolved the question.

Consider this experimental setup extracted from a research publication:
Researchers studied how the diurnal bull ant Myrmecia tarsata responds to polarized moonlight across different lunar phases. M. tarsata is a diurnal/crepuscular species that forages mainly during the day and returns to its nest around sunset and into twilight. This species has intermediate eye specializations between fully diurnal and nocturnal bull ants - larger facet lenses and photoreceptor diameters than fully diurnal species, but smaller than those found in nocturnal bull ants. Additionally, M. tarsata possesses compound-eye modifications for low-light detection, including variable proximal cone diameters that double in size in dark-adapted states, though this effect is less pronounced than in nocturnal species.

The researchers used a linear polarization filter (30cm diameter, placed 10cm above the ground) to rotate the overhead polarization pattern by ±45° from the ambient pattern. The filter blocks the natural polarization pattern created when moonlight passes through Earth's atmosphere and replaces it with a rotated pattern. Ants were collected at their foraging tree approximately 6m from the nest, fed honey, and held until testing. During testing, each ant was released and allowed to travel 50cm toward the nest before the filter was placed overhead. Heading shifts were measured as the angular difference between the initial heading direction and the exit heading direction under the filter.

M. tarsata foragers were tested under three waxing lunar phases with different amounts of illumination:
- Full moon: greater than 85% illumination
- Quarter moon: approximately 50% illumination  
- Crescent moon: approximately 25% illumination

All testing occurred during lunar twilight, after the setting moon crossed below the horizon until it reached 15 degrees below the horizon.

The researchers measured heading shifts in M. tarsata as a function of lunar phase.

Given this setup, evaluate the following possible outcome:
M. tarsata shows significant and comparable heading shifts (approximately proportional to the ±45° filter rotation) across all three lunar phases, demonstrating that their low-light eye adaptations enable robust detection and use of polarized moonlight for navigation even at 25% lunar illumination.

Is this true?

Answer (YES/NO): NO